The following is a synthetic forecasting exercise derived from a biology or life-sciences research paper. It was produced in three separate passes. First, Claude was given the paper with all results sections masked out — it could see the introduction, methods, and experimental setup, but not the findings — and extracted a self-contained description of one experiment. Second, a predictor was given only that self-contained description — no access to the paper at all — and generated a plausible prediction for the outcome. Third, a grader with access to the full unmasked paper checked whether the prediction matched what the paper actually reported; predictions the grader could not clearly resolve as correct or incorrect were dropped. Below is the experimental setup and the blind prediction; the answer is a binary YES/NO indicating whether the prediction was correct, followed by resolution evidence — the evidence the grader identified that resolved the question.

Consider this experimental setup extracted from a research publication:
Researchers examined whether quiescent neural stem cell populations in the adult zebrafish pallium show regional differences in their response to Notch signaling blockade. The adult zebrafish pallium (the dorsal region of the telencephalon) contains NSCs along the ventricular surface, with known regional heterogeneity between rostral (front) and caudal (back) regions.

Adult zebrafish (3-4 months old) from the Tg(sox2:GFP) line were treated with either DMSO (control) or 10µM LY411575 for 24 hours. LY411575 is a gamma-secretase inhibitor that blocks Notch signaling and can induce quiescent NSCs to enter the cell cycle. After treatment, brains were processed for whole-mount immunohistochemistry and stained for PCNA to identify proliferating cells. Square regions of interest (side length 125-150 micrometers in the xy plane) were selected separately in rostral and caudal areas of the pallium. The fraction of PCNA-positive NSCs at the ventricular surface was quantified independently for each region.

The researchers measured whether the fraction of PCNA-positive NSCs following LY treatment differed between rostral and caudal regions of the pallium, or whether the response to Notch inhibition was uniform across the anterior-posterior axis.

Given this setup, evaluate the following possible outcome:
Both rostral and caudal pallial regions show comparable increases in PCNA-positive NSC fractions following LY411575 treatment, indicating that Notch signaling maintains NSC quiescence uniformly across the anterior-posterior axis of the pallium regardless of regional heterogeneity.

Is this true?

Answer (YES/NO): NO